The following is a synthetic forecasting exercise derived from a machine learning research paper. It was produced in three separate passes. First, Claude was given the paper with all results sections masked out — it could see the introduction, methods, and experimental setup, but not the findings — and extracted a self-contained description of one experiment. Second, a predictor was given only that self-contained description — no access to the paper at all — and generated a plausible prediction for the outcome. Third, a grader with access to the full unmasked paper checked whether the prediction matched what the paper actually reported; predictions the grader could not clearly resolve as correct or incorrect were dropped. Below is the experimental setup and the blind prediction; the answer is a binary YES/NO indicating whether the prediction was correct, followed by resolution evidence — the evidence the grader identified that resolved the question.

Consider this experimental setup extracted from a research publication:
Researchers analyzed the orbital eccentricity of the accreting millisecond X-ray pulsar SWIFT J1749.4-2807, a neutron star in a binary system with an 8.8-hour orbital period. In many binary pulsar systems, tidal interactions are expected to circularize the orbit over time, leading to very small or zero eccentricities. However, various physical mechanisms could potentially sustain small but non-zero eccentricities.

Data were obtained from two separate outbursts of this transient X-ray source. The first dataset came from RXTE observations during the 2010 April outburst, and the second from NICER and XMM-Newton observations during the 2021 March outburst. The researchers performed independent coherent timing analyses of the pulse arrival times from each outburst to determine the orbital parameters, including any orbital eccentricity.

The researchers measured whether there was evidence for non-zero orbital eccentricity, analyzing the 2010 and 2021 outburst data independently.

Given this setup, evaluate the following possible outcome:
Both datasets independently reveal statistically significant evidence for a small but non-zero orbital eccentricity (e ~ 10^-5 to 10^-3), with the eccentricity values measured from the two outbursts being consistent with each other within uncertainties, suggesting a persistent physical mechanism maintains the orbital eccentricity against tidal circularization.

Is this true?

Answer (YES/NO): NO